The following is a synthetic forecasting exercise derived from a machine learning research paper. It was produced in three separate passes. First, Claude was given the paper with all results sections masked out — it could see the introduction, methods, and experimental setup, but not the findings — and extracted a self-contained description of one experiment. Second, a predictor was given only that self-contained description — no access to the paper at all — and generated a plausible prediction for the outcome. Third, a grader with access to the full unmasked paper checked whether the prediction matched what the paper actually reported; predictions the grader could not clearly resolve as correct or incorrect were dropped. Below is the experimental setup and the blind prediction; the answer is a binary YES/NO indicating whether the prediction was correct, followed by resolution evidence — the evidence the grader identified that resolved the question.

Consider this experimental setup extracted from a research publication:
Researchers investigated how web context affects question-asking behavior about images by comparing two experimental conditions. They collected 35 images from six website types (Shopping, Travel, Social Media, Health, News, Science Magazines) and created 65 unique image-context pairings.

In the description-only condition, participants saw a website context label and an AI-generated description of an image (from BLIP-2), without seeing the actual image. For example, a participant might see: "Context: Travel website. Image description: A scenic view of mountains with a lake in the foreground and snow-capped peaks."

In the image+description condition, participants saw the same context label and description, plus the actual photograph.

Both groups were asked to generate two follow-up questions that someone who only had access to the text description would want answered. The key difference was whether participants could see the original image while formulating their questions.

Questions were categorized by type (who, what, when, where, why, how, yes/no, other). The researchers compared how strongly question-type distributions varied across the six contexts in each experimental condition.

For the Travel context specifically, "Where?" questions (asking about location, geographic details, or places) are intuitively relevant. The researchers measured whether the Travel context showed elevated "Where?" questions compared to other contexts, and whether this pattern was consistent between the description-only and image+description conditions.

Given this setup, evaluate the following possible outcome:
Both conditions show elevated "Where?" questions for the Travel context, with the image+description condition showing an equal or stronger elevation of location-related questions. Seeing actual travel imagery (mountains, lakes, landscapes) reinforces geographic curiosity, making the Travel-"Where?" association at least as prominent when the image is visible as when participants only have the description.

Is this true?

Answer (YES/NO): NO